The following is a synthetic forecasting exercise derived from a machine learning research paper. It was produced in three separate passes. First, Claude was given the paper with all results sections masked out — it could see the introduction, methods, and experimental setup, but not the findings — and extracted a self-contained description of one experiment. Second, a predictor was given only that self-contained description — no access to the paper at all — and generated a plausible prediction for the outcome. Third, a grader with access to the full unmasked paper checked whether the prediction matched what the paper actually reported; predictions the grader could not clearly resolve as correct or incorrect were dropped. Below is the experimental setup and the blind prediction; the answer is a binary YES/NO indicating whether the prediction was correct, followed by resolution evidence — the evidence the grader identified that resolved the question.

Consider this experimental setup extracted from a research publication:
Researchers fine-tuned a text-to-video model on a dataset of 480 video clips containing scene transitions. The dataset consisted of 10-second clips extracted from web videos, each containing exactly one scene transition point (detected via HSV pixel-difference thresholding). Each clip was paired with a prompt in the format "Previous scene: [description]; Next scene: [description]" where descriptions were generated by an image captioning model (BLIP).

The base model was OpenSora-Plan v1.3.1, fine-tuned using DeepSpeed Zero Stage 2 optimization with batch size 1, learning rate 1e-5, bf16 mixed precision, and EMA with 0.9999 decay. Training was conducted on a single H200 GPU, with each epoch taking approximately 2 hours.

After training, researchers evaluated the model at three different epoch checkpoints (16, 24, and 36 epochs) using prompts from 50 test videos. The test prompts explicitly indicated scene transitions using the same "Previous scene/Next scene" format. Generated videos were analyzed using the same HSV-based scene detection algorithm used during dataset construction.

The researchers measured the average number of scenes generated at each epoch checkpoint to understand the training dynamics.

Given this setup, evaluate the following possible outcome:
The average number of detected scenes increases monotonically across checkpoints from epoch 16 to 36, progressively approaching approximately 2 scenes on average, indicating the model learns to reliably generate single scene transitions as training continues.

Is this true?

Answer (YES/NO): NO